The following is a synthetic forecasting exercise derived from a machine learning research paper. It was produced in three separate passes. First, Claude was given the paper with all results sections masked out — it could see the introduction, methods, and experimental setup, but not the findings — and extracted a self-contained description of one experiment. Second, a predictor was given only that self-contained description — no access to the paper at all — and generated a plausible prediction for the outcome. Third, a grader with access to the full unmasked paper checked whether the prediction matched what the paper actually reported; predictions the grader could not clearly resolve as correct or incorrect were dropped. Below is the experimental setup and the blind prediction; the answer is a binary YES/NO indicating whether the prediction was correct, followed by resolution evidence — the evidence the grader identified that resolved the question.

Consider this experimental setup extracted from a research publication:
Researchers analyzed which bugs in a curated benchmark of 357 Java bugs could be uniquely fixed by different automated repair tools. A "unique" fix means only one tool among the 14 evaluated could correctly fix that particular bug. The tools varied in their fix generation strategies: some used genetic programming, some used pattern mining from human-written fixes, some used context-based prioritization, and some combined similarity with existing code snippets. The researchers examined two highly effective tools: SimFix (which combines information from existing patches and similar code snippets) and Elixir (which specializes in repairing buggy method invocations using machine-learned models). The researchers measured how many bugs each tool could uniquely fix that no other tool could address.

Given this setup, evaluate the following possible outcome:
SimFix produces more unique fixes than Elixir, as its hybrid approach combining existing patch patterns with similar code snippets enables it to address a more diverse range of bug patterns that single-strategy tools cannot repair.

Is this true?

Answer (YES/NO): YES